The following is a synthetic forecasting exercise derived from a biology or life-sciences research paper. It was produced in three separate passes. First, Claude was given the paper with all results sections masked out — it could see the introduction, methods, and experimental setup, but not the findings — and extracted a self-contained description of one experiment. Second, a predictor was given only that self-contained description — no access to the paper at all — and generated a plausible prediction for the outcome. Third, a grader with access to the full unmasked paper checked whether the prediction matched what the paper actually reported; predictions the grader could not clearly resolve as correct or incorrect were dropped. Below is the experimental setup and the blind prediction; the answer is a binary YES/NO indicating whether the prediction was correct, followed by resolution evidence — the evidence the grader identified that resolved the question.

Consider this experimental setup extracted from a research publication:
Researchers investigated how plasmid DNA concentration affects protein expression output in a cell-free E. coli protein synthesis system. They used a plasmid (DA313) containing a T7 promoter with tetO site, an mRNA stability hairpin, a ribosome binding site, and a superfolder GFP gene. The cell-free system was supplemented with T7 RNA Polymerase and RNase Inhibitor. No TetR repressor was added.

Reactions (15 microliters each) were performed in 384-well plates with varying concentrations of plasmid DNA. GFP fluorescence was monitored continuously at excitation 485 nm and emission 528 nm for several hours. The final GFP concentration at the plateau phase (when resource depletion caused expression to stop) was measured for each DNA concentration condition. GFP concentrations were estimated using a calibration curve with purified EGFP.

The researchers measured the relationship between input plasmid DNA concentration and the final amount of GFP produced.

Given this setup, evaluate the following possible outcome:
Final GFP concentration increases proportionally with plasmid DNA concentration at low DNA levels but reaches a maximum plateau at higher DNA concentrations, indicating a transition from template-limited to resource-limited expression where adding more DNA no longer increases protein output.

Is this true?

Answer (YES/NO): YES